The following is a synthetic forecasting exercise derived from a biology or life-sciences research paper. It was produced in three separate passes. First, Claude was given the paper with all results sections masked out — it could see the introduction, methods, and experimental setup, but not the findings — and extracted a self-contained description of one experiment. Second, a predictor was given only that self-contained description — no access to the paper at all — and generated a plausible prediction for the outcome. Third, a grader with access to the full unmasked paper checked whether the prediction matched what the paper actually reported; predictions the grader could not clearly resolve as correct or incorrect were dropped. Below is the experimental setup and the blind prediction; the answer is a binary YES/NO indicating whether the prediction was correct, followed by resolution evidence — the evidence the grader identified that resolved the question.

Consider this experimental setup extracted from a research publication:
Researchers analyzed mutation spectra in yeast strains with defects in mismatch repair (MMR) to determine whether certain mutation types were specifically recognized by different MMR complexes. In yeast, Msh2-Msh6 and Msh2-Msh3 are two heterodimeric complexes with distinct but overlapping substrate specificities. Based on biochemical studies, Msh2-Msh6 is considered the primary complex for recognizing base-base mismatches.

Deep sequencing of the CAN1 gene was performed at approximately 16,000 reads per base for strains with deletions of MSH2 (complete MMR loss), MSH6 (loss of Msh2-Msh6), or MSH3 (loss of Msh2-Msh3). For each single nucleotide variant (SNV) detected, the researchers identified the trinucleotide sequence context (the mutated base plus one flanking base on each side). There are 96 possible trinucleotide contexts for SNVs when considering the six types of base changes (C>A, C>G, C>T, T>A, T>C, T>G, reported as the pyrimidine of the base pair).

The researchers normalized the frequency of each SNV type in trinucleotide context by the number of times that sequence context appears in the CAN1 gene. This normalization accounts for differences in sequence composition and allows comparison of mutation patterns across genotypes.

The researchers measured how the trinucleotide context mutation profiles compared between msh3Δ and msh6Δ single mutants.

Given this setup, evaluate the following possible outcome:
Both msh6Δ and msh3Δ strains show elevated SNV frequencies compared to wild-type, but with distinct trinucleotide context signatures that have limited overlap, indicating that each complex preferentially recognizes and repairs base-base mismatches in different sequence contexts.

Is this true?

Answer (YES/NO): NO